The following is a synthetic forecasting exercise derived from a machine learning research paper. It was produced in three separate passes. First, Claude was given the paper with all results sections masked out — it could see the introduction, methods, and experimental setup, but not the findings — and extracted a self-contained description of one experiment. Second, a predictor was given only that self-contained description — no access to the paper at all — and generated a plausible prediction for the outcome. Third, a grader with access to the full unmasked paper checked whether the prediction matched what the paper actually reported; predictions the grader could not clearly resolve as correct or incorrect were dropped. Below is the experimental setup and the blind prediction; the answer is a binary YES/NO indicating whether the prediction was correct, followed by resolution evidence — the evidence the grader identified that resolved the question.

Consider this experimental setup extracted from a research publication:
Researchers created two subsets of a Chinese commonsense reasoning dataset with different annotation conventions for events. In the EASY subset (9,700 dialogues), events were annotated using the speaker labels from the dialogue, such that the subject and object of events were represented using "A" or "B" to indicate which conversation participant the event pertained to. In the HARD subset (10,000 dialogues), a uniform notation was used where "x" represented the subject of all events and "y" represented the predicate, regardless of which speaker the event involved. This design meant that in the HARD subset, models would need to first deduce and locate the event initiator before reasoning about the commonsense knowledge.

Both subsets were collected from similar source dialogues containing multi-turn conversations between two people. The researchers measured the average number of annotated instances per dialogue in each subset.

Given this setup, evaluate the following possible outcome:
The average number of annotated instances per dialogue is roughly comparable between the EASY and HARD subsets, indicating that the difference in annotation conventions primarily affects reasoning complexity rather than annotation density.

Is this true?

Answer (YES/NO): YES